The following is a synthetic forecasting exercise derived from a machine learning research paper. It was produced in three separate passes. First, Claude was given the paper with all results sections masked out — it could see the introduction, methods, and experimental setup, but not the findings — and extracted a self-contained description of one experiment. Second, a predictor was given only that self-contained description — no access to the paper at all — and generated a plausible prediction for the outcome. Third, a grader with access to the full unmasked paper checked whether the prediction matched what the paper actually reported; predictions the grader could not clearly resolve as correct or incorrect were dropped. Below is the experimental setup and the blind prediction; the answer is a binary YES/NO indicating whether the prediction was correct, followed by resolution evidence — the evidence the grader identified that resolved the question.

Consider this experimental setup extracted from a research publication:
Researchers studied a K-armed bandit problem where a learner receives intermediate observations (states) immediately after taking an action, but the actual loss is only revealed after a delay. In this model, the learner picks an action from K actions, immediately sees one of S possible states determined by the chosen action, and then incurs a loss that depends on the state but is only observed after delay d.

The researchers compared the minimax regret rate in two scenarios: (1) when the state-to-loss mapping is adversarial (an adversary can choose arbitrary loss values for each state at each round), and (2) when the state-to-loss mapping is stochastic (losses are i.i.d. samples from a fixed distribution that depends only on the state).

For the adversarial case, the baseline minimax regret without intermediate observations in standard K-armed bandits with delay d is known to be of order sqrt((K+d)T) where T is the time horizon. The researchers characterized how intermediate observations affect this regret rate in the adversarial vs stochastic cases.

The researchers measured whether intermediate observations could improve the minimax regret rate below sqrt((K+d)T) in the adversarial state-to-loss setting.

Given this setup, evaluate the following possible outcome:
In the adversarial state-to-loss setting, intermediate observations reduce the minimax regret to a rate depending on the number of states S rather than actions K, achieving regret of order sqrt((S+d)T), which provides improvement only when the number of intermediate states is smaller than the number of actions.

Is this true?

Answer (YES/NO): NO